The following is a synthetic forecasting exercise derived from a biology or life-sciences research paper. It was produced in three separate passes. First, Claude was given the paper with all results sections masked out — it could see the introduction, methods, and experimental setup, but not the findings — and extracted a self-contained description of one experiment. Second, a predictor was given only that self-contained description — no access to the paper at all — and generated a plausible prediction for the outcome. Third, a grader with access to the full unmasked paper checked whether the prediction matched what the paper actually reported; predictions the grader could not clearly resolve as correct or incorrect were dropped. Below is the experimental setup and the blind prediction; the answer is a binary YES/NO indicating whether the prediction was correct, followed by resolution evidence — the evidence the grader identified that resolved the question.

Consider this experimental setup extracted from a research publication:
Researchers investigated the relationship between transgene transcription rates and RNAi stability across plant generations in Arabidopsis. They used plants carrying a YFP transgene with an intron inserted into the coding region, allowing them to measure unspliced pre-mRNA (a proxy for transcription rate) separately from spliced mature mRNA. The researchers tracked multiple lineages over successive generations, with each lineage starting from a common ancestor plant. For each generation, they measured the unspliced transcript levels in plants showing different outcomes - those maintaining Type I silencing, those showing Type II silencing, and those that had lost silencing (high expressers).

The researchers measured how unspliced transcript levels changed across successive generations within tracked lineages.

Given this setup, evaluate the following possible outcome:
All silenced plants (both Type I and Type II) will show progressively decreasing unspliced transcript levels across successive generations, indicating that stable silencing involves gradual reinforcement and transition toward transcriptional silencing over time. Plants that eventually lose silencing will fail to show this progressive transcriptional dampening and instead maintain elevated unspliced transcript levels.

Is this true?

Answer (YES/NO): NO